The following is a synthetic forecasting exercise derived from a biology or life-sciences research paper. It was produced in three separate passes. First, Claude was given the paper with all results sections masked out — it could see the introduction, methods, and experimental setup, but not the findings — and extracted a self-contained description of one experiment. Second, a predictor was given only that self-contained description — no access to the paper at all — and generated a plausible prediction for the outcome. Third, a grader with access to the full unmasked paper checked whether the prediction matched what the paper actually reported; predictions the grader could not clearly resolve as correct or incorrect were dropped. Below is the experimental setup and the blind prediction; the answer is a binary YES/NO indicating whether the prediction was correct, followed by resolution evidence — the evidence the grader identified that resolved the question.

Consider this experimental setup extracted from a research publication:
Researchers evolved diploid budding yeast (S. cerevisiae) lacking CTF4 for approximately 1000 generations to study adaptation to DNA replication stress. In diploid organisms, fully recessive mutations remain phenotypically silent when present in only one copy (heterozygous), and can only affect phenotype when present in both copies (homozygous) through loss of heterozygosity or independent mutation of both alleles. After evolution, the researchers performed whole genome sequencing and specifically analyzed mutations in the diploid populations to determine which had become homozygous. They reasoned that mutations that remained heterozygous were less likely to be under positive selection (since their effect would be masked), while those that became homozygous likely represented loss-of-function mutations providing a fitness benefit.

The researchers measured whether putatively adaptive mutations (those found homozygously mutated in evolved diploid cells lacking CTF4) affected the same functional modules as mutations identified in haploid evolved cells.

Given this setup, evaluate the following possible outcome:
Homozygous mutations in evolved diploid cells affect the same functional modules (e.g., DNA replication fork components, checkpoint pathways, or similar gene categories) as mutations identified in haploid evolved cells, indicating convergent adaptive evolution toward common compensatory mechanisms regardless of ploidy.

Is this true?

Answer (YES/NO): YES